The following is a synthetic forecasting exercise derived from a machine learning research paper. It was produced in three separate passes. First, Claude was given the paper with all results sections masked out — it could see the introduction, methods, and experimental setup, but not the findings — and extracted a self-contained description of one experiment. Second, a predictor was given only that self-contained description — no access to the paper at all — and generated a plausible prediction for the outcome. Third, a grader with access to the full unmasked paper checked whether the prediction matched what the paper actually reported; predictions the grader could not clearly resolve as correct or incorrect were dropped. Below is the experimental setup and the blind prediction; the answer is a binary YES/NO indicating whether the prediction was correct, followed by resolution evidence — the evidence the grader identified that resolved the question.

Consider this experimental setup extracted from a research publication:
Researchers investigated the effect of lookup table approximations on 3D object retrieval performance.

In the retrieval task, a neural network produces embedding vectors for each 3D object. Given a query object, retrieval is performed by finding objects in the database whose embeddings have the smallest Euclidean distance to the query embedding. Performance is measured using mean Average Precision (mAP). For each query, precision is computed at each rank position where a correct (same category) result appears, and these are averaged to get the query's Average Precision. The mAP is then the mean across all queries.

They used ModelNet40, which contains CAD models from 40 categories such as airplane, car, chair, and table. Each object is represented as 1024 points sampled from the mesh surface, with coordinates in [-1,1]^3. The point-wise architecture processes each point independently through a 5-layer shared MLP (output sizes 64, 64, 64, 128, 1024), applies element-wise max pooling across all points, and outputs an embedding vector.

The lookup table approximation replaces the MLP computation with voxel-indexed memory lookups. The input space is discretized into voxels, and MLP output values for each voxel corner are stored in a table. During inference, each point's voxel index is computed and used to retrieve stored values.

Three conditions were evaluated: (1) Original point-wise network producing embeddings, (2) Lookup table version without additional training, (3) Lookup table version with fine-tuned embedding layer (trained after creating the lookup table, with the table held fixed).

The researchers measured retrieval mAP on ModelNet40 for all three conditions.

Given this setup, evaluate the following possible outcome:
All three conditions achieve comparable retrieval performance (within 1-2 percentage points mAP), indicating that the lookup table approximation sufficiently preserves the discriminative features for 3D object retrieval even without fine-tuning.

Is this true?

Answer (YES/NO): NO